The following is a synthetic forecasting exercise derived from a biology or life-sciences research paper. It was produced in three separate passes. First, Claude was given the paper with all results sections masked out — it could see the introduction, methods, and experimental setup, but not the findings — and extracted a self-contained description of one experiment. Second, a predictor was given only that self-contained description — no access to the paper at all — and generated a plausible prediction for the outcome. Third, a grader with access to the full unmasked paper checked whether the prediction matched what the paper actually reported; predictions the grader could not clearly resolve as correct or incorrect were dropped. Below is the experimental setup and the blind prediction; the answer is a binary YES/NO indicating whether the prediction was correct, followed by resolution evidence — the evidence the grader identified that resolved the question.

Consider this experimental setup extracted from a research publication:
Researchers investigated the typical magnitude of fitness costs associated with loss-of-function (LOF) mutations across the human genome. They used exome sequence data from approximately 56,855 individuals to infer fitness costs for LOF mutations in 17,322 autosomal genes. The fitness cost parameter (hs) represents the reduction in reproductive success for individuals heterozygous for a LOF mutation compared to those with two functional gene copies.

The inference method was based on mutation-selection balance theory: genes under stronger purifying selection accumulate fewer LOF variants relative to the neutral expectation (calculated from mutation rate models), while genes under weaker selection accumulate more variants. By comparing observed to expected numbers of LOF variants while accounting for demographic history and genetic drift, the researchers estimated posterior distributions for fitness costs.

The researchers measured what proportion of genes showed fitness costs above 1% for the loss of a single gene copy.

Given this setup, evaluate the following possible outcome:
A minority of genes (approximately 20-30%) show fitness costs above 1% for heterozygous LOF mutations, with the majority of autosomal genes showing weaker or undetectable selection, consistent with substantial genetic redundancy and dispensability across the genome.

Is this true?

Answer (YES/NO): NO